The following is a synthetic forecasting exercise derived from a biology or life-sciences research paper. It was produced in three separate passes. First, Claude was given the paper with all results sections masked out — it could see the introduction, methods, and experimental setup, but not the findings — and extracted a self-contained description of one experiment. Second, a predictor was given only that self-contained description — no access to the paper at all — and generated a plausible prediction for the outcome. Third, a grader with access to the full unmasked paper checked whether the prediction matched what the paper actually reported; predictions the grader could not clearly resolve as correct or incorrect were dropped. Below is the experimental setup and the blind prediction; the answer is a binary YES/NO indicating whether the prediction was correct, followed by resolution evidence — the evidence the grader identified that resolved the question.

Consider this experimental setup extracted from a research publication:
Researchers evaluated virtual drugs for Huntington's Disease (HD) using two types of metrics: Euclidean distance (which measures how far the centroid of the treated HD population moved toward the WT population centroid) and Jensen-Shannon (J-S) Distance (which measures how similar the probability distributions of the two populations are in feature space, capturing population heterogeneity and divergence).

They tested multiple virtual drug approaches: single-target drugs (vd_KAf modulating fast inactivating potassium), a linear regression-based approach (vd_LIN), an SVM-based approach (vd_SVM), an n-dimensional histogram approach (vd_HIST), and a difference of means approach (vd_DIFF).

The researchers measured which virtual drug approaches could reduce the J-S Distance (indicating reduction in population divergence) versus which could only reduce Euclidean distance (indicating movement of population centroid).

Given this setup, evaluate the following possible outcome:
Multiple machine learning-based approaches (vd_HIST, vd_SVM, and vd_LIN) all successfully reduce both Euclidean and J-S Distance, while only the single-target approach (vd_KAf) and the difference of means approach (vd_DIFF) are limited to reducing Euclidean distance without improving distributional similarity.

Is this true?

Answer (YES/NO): NO